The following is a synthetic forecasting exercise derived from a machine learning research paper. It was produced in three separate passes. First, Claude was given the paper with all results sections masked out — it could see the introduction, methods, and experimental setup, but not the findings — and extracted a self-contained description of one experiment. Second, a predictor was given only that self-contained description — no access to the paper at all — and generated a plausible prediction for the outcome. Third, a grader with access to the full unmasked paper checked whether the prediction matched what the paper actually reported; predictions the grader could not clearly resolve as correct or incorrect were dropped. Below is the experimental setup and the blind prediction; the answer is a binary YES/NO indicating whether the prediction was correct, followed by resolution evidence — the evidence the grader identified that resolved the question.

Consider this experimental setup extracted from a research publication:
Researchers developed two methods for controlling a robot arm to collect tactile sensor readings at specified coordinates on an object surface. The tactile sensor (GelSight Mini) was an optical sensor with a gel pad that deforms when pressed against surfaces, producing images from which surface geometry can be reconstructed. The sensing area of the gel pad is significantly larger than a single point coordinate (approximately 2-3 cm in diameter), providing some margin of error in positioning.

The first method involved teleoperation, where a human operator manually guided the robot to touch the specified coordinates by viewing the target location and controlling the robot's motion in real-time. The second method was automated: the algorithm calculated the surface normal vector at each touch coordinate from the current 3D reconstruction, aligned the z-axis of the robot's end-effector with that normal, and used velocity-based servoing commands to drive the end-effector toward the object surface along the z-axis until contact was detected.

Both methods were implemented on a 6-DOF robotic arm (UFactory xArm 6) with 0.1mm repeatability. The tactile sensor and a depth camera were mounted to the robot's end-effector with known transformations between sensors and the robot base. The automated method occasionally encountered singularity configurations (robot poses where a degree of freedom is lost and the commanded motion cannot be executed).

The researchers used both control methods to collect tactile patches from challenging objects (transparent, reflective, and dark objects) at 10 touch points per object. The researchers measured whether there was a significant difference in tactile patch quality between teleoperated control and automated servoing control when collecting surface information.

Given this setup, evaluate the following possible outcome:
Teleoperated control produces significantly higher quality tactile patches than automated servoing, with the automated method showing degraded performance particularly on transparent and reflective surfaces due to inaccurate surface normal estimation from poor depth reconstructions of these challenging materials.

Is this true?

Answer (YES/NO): NO